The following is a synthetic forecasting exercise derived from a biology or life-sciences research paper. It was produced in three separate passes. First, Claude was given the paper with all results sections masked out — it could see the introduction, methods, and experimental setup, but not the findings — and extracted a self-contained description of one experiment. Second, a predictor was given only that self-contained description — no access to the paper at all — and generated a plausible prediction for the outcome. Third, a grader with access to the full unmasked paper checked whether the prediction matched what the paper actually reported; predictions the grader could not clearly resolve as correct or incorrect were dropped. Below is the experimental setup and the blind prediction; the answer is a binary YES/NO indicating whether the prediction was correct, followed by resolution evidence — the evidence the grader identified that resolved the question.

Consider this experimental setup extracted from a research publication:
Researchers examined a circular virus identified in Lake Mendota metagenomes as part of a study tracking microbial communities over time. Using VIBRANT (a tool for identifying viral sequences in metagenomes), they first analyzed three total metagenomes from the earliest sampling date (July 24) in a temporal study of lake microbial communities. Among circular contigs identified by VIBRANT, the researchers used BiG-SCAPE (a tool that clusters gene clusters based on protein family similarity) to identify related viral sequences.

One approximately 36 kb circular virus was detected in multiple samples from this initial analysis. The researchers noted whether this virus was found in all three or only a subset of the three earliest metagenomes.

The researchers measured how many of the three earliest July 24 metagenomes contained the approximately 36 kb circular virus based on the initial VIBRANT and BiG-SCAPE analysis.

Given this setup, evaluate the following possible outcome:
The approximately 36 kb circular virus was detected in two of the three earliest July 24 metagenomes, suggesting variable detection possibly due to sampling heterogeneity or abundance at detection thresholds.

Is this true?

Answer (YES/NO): YES